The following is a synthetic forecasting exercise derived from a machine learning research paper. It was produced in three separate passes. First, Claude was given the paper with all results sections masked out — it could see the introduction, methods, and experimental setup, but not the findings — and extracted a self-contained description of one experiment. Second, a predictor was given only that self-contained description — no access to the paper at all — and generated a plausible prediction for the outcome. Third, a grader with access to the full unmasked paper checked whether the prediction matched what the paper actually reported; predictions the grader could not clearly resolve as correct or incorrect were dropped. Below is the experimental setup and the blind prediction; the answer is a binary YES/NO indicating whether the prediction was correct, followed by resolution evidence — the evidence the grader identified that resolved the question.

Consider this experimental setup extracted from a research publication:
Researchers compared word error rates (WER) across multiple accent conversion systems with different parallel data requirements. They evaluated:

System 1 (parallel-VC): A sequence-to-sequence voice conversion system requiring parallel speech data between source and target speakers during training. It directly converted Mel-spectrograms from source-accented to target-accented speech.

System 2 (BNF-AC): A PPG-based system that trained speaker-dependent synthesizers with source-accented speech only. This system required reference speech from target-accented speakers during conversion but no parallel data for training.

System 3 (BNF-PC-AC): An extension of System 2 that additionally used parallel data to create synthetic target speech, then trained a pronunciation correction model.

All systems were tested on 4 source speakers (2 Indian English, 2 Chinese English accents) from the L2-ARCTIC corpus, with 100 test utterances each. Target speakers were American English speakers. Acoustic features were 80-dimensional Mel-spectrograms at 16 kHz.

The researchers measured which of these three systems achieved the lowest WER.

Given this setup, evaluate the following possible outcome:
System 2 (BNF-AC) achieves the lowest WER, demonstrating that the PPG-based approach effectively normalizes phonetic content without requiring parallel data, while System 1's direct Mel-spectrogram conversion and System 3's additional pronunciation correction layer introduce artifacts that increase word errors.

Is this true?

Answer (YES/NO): NO